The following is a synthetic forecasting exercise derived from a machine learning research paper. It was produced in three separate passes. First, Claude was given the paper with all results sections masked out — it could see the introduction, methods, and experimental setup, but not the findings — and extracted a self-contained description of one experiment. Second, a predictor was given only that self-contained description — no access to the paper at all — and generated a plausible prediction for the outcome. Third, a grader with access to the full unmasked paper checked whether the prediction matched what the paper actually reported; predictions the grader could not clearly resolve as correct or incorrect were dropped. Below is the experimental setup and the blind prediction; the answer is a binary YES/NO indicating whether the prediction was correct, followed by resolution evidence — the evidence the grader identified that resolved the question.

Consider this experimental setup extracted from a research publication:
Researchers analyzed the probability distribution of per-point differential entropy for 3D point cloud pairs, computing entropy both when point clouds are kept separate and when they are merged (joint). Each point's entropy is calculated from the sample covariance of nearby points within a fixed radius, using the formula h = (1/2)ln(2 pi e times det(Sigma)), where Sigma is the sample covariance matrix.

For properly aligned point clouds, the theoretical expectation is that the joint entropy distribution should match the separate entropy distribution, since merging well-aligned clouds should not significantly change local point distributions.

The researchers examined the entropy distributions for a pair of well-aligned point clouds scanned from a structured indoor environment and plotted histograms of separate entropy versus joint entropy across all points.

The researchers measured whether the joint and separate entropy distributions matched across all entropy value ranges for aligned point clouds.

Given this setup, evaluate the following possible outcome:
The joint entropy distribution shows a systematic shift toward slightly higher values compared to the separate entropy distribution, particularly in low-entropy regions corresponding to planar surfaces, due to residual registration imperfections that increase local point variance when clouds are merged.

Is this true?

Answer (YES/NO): NO